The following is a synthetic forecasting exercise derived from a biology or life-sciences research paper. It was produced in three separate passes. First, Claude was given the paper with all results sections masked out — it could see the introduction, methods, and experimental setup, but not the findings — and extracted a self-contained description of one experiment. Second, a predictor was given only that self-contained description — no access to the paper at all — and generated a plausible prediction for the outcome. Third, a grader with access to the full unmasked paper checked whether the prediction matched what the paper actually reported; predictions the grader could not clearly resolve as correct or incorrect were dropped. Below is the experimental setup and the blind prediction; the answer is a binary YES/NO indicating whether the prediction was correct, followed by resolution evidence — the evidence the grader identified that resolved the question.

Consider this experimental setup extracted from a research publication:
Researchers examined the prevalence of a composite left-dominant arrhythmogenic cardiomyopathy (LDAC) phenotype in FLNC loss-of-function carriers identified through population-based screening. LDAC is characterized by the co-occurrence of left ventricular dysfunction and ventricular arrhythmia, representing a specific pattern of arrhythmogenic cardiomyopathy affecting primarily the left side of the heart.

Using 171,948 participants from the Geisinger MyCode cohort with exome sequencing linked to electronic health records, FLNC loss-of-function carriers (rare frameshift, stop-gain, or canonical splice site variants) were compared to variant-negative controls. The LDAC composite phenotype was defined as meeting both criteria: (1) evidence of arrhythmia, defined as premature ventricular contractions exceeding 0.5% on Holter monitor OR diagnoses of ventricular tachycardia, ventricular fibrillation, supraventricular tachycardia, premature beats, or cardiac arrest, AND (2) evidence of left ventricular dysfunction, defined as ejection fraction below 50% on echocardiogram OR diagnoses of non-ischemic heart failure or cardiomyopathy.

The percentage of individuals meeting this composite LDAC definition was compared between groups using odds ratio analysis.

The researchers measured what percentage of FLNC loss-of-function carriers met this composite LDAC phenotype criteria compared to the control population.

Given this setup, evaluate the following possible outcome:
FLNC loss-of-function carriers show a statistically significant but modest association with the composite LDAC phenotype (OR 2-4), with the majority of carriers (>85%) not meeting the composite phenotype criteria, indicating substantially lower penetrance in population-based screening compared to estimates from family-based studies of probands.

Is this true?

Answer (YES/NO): NO